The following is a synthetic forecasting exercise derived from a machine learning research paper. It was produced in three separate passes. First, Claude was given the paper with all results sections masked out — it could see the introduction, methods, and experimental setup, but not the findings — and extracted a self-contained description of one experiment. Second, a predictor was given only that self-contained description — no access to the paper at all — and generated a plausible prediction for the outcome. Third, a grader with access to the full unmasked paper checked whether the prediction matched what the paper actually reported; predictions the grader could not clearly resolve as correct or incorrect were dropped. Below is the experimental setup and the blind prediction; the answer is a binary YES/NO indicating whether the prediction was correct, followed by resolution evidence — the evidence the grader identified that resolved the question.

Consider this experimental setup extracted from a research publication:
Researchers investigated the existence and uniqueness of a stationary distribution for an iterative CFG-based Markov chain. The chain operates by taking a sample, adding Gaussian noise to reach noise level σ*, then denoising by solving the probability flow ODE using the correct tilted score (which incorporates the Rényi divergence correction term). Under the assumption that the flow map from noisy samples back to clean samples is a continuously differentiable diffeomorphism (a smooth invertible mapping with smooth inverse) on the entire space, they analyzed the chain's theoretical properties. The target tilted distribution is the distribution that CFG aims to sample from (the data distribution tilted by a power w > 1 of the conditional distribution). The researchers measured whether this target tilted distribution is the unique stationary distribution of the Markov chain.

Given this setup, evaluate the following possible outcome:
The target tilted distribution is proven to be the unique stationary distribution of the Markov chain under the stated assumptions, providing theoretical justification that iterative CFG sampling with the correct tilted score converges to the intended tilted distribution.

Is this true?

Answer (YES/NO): YES